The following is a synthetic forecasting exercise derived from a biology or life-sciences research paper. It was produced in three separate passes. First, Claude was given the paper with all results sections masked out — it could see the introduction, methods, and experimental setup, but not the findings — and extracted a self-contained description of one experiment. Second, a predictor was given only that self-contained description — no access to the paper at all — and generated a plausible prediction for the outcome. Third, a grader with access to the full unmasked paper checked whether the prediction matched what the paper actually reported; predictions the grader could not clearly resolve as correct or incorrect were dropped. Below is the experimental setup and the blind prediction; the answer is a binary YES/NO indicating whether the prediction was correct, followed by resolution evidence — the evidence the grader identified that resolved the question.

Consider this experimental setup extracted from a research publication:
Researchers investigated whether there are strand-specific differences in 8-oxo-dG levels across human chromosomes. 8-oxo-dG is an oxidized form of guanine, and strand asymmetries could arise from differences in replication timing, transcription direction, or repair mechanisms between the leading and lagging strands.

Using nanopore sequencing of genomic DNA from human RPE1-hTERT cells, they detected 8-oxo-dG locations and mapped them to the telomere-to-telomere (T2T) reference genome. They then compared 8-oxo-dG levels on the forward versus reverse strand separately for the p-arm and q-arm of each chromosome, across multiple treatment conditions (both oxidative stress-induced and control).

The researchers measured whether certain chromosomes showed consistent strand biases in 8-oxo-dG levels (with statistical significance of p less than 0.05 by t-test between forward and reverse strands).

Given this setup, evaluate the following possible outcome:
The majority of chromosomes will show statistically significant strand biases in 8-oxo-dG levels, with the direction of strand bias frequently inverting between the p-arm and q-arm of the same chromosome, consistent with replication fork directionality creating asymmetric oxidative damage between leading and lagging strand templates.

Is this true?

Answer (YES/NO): NO